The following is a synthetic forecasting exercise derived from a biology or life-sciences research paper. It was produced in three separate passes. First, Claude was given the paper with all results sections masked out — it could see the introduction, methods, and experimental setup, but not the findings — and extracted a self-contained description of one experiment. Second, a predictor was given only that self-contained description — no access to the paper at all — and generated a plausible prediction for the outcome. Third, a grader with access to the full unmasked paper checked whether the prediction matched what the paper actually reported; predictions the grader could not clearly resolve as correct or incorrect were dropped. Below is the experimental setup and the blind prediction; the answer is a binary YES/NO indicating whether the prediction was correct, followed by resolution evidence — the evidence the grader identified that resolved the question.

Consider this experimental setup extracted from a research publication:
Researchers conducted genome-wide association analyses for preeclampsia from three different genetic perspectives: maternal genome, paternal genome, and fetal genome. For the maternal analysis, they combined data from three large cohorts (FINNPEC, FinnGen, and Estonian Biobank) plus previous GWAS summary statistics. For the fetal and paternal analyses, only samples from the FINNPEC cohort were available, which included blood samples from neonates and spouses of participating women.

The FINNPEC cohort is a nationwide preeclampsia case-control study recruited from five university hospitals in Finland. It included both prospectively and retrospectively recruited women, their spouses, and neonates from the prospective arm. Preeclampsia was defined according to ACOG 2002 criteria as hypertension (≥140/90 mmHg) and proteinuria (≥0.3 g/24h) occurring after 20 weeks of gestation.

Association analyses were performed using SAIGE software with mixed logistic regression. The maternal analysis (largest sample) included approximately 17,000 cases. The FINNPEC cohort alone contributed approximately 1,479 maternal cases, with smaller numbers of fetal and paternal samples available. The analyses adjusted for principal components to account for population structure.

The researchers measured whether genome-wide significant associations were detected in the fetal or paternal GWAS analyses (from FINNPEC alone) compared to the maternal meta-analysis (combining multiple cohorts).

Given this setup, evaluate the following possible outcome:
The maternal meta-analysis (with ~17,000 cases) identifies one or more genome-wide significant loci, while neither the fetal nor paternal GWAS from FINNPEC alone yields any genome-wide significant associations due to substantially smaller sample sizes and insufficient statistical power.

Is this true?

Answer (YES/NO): YES